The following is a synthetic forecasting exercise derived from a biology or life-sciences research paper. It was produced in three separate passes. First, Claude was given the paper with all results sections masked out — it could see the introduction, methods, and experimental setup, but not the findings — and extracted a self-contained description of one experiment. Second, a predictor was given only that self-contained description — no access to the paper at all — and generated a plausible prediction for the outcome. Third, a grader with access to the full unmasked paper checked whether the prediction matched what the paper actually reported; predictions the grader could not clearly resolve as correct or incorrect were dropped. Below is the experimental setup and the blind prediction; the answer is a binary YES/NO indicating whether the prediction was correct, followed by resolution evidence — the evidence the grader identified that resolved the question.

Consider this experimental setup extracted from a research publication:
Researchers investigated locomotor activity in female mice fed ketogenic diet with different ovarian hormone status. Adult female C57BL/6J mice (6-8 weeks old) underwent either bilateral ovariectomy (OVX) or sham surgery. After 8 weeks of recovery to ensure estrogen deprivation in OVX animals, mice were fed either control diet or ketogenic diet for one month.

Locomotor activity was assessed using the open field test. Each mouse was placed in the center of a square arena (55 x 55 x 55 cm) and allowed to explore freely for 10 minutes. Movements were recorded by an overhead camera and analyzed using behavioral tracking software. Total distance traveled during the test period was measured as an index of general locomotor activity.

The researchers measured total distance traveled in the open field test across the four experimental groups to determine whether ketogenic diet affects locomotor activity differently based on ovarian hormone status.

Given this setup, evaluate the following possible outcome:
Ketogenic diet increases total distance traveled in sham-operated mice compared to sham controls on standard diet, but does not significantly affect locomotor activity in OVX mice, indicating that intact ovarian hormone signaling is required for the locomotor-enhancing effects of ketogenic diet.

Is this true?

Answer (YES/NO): NO